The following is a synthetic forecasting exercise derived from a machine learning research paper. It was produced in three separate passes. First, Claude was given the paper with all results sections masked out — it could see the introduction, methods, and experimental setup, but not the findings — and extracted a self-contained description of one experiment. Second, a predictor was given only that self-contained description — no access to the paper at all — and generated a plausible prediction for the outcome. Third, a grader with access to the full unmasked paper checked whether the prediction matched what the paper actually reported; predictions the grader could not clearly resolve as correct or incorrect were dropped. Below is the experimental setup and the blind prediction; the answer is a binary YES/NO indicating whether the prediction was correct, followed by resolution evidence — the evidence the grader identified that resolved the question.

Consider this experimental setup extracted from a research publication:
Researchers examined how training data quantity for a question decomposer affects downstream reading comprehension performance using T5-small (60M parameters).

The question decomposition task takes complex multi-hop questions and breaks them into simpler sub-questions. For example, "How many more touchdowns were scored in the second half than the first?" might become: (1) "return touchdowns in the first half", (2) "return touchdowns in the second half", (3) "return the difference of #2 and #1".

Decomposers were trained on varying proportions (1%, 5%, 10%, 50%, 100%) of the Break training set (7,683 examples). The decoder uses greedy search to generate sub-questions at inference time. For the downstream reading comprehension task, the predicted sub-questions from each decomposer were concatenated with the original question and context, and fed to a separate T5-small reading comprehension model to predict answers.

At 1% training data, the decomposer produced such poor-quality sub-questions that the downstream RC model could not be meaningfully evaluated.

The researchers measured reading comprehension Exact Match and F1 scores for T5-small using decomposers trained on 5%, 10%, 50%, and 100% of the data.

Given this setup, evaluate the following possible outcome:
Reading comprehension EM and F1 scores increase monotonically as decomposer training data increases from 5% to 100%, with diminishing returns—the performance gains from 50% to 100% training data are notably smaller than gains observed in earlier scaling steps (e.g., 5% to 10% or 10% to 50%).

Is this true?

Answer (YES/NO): NO